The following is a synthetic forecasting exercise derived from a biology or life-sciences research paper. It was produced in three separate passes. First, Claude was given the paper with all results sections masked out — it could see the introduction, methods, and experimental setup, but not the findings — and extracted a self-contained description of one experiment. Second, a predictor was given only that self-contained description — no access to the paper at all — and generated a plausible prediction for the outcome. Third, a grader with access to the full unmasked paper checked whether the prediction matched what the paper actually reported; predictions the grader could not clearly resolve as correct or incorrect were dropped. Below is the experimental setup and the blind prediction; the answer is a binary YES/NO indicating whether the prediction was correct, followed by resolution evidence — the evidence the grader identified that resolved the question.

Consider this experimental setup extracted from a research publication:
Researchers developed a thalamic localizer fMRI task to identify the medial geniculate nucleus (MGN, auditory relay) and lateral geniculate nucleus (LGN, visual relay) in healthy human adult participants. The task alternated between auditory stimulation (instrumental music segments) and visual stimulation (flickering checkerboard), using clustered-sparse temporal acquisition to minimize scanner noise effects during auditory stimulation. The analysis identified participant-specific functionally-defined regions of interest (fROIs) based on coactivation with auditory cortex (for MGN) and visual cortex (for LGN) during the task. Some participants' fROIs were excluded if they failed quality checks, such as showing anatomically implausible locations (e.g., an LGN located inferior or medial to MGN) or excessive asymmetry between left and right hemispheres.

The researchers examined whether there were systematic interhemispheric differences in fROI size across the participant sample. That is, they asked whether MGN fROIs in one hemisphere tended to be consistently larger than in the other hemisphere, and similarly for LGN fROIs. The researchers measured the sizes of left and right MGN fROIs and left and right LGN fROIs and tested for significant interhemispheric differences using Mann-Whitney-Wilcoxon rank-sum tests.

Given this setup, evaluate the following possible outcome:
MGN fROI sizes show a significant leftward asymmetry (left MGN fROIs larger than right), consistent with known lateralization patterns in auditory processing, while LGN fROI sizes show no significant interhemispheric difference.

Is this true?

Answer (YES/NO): NO